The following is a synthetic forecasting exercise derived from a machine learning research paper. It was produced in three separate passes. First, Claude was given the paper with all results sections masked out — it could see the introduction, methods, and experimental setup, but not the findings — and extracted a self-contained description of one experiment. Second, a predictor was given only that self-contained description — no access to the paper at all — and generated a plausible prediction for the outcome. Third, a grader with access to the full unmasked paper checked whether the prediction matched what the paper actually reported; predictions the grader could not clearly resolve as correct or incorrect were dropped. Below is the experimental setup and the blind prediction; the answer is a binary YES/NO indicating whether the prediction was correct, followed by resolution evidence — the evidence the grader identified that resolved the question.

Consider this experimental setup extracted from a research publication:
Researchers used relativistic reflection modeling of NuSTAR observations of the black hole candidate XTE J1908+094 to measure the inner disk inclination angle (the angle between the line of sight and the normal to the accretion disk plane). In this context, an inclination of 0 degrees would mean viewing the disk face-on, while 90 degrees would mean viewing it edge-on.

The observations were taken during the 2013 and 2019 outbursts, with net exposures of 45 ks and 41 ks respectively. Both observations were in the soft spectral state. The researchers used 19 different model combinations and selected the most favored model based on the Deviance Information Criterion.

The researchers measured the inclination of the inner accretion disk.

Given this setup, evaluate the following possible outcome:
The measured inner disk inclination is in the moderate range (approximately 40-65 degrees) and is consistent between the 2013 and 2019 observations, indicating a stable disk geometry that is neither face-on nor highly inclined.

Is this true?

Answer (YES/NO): NO